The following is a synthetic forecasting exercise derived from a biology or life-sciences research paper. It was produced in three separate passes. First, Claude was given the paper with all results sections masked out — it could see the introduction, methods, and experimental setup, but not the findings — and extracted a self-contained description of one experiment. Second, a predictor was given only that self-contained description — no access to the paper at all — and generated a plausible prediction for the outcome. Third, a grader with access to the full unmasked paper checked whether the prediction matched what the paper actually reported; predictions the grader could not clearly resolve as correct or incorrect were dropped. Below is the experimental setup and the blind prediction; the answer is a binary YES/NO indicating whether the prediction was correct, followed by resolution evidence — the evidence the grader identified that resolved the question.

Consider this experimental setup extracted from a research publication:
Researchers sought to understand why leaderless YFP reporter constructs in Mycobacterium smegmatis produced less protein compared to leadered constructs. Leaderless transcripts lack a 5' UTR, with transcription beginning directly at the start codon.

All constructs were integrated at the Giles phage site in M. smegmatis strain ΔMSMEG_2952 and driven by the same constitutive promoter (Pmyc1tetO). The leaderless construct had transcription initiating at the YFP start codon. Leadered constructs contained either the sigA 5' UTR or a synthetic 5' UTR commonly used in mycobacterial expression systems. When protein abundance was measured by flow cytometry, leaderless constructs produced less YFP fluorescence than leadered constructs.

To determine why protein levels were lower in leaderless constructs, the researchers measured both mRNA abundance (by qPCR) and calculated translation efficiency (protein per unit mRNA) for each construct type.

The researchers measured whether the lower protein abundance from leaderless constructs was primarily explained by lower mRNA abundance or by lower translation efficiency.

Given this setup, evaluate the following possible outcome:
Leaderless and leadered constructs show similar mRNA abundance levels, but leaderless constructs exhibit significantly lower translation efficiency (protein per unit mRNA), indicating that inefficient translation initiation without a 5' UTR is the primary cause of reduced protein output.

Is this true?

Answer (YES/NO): NO